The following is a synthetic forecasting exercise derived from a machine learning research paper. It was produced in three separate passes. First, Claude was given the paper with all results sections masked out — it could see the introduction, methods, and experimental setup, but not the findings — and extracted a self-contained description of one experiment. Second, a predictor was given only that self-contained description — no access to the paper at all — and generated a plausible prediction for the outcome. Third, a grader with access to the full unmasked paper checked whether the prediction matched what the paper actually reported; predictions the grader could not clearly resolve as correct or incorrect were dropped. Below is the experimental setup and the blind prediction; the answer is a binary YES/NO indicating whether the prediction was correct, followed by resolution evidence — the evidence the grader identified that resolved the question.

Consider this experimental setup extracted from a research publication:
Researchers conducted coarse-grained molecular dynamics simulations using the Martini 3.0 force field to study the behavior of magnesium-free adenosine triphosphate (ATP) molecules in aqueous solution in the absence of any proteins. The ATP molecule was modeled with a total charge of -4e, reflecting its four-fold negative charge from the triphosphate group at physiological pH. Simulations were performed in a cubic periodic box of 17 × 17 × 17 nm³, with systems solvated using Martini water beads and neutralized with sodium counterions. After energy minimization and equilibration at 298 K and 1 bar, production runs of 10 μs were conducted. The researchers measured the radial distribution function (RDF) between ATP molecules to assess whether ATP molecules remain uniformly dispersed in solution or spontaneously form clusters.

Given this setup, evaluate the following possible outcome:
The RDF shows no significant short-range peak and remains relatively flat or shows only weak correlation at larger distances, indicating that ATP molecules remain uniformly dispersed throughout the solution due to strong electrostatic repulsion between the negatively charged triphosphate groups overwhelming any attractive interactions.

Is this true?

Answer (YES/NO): NO